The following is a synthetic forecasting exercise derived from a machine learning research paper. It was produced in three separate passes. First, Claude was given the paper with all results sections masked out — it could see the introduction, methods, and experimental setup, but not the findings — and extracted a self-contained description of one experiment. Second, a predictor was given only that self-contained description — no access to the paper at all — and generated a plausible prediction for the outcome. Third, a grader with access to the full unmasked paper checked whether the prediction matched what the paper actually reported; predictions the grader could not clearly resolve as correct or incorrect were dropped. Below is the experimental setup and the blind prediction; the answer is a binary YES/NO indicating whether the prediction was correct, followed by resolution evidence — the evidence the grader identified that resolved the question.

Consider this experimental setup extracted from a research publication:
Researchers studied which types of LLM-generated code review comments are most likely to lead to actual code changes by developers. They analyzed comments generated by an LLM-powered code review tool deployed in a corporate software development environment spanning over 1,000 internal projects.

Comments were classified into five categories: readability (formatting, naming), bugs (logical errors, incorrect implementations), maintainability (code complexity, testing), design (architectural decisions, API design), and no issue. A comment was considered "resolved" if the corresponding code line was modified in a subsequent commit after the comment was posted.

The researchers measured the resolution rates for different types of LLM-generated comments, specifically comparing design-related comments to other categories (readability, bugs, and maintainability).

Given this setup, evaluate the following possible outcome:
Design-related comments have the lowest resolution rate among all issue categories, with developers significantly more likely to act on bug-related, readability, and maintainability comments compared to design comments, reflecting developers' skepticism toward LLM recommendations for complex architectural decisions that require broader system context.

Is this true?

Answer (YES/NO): YES